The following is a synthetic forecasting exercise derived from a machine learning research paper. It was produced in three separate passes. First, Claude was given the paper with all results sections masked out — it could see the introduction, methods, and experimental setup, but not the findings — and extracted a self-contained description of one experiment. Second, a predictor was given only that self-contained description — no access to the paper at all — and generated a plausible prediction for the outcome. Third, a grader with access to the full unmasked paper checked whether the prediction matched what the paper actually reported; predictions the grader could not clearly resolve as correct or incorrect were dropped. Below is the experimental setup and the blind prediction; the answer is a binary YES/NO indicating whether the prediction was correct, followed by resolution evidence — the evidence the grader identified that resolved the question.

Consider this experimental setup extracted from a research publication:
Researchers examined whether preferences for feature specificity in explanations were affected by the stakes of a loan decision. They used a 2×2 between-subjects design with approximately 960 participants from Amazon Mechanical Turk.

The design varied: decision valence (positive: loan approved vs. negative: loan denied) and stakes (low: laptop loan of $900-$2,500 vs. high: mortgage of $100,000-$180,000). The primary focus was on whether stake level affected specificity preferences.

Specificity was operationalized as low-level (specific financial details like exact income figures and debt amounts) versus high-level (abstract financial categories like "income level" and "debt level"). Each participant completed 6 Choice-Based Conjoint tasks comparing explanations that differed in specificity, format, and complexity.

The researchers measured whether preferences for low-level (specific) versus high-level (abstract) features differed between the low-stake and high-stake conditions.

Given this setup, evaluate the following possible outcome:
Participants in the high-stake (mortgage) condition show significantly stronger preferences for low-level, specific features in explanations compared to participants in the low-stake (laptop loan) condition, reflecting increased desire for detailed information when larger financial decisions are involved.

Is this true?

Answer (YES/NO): NO